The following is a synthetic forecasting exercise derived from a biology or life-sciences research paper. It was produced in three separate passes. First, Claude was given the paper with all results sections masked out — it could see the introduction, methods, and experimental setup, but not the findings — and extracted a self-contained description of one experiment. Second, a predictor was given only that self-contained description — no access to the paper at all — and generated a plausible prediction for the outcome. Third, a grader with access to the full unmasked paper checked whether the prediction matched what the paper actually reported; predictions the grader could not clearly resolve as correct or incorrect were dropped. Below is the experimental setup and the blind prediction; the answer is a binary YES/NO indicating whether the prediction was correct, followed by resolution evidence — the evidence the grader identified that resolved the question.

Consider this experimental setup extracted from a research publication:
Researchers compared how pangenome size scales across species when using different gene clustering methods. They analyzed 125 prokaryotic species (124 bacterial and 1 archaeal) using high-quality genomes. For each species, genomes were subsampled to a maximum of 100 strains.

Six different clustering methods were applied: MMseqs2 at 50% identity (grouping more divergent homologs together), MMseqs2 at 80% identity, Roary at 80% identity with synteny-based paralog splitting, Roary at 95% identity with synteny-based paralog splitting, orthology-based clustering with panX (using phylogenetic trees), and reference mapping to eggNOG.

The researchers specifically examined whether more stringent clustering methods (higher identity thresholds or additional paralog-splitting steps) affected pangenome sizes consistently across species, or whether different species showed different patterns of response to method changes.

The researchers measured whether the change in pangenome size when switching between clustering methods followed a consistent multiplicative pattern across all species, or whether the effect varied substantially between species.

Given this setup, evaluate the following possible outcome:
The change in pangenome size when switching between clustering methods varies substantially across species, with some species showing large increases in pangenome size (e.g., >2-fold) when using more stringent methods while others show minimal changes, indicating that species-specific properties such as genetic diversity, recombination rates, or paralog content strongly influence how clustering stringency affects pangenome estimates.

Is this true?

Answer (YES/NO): NO